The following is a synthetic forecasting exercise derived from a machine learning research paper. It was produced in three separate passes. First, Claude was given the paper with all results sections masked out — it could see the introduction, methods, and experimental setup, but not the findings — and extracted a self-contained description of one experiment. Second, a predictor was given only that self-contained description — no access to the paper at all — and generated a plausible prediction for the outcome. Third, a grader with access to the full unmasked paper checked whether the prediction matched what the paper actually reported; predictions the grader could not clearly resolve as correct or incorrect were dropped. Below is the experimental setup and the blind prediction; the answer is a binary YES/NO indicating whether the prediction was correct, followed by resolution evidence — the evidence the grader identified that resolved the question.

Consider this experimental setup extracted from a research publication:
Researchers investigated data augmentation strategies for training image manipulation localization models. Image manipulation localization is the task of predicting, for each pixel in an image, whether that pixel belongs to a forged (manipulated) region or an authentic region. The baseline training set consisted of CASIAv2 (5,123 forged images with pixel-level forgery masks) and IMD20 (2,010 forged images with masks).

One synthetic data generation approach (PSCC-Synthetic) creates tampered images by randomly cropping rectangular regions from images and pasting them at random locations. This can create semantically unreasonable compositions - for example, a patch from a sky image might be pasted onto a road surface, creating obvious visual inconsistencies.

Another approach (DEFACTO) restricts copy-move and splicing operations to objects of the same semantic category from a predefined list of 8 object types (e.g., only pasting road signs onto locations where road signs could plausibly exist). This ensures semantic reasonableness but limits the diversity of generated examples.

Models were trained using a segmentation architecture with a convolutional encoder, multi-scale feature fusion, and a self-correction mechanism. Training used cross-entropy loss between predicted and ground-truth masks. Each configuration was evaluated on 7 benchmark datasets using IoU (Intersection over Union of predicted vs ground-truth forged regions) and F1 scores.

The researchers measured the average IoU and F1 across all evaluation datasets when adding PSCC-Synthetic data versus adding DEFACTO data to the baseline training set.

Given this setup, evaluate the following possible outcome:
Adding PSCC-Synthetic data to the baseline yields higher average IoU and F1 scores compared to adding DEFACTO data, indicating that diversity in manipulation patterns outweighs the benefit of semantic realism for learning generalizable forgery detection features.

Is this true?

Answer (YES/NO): NO